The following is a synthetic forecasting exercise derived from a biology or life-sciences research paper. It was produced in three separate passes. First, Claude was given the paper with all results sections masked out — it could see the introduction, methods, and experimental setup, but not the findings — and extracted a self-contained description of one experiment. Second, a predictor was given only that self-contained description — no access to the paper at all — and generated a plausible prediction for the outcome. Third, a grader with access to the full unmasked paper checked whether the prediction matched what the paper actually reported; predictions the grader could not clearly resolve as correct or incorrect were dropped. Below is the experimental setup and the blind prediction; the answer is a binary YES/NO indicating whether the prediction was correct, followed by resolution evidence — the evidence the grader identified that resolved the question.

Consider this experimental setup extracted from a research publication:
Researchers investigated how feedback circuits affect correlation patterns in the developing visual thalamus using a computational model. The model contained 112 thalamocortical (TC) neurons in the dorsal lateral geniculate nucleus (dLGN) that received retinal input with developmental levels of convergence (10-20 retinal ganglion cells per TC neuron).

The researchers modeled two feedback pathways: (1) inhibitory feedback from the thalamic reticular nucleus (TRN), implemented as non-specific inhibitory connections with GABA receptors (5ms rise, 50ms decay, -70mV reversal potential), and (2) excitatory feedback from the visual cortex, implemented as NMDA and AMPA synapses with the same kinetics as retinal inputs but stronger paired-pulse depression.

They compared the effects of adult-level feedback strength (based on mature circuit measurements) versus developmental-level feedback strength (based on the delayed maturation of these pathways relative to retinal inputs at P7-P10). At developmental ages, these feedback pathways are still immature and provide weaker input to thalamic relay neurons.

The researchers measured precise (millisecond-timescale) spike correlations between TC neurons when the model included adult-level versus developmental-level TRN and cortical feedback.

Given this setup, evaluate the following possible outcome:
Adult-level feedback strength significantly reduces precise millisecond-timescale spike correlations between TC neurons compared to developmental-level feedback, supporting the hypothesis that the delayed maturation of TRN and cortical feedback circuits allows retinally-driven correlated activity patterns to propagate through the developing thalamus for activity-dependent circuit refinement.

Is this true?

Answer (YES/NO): NO